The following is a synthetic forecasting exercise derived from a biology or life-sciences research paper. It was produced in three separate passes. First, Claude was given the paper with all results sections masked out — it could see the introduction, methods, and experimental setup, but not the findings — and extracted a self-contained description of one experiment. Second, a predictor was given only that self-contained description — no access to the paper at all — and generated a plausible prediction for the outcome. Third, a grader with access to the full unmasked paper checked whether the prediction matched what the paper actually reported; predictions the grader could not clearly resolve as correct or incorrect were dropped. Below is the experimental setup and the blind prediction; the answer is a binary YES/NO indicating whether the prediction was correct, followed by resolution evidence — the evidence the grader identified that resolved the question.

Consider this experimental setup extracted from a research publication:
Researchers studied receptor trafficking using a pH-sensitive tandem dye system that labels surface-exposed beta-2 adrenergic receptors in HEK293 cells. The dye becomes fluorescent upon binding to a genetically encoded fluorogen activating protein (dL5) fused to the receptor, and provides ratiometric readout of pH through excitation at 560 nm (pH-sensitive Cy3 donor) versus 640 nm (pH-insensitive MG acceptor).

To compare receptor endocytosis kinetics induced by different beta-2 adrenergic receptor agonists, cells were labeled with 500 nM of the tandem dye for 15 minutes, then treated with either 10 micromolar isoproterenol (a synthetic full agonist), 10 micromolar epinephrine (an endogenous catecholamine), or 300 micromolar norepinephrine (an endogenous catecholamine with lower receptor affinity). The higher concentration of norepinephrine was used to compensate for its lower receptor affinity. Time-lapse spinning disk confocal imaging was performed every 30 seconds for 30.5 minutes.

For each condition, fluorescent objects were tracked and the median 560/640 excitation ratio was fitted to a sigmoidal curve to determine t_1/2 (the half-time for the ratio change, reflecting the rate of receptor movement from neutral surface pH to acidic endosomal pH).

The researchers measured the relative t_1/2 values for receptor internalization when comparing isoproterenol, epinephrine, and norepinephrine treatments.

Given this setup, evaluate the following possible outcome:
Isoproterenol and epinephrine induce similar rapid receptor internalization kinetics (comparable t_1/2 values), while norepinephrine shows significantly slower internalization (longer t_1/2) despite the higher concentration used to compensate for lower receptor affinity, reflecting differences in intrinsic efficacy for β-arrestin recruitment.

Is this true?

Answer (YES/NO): YES